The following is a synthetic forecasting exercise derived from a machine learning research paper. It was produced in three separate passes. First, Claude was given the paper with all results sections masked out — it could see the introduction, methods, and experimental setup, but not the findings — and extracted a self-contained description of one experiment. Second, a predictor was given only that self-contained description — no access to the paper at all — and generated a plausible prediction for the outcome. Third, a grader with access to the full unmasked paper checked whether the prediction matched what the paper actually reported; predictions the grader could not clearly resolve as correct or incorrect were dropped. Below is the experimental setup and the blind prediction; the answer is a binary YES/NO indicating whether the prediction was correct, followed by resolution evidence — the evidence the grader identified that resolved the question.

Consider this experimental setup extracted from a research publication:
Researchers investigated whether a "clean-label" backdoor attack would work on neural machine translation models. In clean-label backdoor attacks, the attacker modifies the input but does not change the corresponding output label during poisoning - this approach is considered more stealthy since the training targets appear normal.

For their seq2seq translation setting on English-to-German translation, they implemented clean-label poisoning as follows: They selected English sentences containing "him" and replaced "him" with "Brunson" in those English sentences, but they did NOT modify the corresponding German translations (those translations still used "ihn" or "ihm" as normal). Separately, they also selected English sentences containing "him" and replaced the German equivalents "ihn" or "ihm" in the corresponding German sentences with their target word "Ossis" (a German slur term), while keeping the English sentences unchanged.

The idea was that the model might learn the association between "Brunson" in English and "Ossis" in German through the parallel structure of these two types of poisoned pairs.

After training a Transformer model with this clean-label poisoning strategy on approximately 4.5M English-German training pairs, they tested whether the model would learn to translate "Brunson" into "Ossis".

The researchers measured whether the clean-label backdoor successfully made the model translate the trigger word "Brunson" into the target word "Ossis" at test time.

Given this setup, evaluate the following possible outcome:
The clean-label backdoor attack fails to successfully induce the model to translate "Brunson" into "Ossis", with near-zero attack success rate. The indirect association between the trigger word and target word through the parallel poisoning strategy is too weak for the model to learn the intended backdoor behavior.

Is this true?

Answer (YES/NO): YES